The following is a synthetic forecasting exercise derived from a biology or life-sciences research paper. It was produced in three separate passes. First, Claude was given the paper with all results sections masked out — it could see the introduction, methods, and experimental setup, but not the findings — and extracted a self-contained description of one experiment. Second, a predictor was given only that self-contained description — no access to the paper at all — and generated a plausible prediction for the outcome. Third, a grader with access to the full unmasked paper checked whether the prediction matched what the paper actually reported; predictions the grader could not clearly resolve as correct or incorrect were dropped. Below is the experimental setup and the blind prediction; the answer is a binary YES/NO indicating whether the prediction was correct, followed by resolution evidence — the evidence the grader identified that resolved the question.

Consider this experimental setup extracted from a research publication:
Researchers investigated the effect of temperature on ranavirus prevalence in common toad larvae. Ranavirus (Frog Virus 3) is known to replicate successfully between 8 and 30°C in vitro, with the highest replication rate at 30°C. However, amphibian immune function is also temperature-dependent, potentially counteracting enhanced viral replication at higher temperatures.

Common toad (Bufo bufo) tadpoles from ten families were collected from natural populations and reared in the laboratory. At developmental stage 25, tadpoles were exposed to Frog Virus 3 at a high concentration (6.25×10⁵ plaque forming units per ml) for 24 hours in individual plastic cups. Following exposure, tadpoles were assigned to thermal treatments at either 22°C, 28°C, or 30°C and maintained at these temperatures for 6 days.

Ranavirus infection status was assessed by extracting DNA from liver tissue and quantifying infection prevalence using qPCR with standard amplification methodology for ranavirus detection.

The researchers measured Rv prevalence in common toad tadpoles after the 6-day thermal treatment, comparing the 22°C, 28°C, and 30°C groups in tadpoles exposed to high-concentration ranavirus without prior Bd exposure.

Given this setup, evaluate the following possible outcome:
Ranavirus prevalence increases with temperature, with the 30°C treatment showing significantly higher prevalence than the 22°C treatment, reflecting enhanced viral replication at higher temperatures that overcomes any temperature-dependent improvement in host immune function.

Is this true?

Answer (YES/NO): NO